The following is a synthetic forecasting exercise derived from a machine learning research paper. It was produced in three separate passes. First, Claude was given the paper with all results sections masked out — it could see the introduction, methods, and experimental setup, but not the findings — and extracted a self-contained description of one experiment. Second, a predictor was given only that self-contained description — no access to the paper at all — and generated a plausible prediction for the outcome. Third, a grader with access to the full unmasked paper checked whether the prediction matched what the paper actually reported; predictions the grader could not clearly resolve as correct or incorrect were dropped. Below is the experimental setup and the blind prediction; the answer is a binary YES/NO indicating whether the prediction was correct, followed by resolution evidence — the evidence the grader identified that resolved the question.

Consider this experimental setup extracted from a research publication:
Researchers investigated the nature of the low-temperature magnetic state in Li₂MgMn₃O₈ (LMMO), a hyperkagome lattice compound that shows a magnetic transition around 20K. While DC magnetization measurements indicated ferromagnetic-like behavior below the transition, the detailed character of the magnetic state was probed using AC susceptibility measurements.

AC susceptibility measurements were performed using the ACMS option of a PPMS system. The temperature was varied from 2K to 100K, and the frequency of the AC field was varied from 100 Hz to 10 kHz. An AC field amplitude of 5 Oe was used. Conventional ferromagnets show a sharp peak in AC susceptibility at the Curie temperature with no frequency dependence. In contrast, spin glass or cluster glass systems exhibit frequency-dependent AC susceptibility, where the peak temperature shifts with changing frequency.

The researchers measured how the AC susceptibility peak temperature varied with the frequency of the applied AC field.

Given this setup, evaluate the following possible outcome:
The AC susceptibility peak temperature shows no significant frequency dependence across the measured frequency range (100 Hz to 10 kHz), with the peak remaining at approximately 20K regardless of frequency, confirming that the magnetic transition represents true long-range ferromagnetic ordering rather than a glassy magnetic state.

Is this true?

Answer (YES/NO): NO